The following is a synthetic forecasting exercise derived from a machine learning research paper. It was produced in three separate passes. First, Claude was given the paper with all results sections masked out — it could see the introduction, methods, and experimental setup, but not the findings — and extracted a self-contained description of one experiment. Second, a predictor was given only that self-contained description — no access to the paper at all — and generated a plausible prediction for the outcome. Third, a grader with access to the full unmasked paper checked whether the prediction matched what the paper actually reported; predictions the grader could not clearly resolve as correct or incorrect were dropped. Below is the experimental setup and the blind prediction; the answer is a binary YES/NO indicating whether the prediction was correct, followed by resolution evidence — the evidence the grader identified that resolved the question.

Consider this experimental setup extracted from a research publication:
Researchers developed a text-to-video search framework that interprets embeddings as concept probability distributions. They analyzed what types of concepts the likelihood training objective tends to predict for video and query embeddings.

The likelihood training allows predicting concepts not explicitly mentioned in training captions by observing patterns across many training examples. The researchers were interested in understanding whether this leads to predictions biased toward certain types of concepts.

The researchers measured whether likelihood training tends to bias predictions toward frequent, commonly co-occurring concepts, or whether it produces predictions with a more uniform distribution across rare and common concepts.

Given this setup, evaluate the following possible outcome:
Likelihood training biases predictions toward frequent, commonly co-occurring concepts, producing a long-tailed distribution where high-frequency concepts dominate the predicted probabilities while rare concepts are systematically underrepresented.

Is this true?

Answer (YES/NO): YES